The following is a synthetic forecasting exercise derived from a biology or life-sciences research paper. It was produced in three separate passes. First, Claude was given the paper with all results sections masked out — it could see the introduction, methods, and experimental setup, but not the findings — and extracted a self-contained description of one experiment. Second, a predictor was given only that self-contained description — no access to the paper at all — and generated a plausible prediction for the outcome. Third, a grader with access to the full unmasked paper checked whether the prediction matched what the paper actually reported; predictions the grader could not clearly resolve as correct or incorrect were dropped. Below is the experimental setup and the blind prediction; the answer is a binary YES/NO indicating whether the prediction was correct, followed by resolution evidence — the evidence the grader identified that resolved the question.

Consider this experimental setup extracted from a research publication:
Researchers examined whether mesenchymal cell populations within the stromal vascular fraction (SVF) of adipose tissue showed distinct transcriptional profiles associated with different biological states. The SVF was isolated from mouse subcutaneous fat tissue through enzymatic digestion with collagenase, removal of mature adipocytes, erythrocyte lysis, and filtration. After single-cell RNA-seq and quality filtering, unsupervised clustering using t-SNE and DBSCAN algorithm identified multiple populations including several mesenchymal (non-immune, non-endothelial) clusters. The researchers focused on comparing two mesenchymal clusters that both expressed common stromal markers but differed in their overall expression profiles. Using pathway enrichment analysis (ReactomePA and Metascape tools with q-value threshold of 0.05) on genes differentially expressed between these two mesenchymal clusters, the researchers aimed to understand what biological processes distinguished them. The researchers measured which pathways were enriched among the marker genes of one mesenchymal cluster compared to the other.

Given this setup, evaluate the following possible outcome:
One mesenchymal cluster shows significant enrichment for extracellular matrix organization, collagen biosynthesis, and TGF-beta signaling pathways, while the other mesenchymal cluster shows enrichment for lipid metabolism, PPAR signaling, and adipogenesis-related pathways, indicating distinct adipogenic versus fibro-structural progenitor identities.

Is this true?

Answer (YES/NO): NO